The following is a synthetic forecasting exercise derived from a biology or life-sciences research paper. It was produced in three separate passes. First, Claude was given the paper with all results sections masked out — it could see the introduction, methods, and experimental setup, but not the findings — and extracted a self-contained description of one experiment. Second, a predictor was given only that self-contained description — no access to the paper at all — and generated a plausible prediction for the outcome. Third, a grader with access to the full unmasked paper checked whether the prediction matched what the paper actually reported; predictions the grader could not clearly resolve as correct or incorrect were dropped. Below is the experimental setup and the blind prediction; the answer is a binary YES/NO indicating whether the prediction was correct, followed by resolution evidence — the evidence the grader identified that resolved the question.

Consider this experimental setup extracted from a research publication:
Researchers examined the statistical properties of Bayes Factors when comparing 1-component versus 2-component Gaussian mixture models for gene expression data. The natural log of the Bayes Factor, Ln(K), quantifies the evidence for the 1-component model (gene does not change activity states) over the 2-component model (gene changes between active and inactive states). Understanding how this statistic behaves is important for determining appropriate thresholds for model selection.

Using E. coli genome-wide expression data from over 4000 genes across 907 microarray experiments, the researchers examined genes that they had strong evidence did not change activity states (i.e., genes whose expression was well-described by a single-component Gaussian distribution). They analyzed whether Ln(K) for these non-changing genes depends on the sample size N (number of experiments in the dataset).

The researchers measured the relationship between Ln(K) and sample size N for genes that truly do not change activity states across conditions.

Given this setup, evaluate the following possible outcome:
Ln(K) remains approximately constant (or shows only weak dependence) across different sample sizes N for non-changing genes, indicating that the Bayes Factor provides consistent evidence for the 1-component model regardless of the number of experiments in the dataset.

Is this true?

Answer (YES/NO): YES